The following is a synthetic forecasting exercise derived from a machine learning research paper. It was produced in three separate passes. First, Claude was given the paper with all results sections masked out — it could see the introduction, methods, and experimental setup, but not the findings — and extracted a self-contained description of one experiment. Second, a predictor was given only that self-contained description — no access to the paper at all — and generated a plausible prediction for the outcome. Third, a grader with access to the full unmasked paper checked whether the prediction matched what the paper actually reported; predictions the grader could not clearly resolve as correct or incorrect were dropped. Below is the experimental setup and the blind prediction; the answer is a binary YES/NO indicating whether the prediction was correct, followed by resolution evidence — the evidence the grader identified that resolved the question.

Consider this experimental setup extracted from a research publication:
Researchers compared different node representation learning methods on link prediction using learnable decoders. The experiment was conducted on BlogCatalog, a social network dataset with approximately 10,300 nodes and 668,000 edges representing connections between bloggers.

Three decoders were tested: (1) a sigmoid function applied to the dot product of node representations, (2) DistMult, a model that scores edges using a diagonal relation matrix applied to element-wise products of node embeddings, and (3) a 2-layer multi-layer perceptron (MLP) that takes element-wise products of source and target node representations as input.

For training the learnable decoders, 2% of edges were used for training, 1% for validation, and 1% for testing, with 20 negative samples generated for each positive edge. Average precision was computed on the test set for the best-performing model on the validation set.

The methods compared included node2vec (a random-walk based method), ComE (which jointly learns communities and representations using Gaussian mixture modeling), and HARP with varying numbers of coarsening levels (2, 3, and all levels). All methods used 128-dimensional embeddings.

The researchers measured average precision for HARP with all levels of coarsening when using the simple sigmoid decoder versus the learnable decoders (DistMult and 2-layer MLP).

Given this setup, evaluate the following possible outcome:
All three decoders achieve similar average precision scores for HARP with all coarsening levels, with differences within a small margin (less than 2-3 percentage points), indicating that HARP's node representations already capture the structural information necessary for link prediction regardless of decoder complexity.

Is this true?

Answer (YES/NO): NO